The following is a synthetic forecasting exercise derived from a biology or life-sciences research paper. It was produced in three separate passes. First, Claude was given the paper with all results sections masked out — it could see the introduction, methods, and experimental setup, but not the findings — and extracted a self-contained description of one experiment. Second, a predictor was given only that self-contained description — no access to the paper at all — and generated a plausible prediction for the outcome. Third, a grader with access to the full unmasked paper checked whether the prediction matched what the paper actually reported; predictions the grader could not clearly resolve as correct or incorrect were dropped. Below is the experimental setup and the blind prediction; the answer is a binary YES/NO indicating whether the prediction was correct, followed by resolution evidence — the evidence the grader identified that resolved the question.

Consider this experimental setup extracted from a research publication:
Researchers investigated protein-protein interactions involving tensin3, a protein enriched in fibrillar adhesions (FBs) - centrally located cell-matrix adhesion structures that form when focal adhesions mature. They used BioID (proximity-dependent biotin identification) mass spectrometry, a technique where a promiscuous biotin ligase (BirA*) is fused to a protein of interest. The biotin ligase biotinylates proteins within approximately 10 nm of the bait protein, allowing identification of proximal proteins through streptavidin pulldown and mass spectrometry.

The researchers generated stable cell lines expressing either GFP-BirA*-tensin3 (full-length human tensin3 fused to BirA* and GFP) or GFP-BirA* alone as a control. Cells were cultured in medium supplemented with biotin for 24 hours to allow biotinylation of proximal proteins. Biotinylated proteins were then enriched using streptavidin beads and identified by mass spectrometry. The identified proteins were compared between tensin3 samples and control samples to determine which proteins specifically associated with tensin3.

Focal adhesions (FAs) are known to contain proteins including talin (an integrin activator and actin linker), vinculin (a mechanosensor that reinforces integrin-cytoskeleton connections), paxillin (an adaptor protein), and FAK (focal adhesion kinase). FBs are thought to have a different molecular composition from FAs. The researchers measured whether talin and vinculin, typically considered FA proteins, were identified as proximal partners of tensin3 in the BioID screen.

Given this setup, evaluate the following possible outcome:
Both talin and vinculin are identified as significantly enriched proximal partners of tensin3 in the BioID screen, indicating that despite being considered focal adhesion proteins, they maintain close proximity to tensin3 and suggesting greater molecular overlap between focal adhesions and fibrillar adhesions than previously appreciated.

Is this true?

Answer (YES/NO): NO